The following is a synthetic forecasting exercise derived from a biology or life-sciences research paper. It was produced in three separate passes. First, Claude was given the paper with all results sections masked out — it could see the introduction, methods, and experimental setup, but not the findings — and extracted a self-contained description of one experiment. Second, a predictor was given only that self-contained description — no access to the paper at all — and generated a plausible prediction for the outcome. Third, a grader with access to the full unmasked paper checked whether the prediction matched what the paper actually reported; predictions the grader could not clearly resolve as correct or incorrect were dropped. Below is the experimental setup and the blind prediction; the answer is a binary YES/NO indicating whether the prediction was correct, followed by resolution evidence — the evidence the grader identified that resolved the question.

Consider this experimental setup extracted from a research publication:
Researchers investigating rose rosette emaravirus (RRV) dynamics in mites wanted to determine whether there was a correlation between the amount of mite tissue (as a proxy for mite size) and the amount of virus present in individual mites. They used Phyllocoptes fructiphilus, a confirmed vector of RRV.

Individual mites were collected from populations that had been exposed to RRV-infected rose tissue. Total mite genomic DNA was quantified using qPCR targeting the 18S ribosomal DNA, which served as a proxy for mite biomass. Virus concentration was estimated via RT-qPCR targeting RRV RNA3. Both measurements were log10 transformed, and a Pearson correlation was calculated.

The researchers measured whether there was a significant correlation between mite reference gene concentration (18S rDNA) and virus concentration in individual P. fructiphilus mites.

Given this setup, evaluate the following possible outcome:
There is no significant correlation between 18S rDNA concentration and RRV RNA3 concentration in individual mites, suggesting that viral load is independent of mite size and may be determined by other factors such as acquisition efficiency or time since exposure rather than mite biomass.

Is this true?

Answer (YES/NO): NO